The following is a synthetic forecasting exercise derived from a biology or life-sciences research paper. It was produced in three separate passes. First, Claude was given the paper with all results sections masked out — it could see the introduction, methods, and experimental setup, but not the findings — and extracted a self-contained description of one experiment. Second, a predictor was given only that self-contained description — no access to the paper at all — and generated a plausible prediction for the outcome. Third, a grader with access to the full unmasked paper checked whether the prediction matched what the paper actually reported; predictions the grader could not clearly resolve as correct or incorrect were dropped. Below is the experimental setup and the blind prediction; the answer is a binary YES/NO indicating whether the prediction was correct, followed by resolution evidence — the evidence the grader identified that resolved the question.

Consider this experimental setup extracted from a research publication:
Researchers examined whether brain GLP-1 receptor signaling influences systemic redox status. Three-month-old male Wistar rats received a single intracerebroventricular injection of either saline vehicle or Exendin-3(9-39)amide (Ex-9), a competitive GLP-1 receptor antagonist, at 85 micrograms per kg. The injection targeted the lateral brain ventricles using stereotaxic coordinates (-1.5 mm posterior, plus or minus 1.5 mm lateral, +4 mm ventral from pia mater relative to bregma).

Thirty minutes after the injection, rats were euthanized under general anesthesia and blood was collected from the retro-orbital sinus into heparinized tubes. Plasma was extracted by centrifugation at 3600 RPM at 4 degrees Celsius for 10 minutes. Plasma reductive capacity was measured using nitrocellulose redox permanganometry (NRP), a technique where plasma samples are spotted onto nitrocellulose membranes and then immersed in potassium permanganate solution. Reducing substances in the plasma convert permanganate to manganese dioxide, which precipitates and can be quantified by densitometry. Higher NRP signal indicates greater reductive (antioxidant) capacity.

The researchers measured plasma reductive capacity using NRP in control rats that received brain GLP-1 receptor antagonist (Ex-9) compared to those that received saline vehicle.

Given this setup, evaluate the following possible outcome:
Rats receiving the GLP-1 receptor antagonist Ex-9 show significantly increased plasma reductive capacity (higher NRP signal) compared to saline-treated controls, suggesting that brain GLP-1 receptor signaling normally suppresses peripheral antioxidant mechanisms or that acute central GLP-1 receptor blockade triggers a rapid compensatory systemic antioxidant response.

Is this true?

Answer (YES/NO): NO